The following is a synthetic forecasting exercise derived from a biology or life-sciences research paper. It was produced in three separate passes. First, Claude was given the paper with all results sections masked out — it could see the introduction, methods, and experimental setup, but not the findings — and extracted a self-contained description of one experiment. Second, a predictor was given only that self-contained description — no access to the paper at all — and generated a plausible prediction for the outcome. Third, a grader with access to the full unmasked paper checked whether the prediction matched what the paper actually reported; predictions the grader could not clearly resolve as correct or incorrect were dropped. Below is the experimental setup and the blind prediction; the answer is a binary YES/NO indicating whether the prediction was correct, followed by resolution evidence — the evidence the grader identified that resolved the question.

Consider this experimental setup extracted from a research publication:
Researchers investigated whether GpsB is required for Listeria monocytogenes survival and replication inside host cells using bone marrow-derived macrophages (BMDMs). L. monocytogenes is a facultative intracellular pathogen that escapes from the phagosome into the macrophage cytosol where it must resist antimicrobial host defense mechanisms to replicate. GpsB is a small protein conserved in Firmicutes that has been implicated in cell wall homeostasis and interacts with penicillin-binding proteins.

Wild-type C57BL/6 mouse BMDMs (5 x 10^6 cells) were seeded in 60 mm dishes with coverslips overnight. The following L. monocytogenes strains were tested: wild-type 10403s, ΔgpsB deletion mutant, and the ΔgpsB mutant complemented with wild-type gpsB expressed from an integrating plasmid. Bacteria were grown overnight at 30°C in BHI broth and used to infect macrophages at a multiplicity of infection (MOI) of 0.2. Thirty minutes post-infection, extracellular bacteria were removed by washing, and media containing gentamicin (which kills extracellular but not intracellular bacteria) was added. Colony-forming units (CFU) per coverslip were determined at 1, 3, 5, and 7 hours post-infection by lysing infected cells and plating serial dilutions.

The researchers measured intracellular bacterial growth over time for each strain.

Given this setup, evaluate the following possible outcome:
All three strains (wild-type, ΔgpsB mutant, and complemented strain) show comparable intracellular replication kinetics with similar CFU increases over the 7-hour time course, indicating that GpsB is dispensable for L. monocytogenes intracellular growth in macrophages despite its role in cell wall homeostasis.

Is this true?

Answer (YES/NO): NO